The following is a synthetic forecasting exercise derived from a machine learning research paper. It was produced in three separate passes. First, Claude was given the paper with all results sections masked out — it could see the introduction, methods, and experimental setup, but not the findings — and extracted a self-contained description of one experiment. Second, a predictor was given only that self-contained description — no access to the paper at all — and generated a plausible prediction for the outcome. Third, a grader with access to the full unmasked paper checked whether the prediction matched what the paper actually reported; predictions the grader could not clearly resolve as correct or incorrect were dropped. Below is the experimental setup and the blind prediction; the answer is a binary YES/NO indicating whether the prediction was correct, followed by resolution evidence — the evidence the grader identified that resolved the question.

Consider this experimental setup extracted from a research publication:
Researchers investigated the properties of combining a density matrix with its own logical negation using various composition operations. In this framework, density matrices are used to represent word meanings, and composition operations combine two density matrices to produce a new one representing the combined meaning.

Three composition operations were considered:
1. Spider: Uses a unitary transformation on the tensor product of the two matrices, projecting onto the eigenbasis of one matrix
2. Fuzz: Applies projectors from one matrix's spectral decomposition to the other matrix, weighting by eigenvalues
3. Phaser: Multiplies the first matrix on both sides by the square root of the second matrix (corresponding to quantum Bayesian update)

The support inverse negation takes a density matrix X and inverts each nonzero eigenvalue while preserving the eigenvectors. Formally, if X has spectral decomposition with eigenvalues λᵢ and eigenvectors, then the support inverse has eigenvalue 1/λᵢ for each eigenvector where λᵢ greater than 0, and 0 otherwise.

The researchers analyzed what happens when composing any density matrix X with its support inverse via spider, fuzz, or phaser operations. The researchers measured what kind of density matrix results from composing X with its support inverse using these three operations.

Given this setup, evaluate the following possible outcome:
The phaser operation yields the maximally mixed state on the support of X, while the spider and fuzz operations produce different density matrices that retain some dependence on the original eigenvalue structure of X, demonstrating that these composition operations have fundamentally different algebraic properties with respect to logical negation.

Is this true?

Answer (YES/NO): NO